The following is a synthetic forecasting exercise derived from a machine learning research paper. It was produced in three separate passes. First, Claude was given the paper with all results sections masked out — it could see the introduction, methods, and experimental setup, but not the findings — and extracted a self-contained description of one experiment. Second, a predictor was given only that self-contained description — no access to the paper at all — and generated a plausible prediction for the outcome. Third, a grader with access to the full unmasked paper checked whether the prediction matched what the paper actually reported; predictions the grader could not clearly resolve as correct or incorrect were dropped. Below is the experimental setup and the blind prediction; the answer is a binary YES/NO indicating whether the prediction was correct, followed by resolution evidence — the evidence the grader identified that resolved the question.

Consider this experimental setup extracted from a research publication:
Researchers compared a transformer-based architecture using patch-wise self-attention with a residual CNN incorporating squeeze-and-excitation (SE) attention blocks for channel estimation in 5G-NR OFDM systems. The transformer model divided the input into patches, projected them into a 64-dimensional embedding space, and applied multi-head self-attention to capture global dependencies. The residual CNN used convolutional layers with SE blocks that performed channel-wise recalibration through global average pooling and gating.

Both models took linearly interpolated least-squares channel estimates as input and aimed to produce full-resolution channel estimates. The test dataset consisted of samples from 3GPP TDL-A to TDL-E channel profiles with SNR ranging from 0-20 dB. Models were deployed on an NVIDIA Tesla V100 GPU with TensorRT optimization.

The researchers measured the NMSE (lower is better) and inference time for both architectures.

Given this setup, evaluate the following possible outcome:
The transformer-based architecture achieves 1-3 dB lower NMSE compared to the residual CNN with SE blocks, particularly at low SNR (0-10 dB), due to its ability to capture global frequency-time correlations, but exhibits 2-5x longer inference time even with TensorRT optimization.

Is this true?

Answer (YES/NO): NO